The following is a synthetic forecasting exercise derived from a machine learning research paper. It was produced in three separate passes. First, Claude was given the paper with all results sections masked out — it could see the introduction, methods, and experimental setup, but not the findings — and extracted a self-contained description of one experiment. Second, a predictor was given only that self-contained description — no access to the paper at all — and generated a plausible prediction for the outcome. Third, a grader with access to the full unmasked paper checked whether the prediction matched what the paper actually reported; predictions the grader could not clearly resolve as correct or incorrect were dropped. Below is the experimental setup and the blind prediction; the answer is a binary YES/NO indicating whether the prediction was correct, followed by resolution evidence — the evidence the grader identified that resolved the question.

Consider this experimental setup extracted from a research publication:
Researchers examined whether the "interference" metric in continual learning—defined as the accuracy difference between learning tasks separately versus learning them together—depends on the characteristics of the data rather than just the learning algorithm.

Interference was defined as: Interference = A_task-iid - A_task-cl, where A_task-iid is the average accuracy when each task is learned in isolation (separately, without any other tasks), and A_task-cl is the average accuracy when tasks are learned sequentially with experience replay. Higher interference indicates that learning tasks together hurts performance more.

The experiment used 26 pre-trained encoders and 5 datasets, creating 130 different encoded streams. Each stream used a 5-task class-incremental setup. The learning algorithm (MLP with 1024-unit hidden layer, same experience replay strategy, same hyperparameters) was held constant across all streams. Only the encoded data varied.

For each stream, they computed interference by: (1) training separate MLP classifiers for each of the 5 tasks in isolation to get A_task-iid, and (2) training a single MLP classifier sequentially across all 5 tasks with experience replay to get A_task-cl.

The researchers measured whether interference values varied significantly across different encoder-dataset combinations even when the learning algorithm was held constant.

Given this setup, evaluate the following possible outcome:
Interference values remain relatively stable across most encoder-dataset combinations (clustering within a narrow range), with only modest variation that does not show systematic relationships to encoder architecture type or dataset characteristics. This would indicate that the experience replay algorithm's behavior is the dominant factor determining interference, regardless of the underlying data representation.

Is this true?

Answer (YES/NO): NO